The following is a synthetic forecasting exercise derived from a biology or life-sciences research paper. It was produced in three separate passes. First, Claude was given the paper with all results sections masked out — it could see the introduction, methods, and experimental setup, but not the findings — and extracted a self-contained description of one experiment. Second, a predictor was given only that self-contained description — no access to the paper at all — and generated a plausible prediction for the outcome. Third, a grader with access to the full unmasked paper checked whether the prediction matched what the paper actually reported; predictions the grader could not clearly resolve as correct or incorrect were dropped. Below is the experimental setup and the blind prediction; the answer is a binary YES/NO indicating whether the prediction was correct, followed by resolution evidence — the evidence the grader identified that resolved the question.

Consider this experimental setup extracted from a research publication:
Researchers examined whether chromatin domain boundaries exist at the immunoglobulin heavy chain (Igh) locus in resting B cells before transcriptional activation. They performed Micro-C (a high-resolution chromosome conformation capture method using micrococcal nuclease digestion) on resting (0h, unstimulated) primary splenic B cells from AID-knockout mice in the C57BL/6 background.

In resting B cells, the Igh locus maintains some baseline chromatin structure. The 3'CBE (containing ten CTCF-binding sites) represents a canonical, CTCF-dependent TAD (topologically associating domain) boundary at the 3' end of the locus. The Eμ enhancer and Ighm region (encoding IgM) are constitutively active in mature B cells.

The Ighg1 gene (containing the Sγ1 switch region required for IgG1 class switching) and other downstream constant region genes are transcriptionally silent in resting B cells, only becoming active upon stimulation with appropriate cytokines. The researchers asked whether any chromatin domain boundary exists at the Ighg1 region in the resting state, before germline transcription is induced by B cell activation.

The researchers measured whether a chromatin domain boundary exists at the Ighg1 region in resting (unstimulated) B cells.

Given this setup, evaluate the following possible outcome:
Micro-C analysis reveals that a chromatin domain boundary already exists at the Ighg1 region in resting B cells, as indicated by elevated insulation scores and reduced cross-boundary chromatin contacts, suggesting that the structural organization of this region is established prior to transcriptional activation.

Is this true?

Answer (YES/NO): NO